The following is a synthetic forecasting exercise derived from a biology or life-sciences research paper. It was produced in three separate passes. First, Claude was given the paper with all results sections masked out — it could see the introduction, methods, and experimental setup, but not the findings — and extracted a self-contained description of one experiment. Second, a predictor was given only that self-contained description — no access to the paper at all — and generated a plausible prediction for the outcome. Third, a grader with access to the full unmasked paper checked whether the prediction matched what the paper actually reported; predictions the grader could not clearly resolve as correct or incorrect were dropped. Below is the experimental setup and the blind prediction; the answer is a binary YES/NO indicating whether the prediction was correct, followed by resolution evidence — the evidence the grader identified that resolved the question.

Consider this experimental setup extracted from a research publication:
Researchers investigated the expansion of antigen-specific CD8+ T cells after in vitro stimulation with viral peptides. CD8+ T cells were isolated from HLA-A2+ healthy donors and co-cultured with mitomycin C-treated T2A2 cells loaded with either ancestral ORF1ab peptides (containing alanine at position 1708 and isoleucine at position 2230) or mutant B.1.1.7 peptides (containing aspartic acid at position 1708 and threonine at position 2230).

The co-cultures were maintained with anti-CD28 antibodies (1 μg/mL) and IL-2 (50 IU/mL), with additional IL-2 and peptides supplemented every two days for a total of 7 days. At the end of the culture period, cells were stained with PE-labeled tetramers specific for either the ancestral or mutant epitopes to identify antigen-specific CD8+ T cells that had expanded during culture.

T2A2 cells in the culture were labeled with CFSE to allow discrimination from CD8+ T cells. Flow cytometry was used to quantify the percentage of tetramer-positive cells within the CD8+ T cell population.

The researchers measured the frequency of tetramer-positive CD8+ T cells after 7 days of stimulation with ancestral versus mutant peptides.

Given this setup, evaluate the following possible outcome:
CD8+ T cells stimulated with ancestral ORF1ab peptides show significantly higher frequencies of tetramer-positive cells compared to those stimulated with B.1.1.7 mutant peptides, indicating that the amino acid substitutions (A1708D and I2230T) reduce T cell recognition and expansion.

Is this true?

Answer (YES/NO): YES